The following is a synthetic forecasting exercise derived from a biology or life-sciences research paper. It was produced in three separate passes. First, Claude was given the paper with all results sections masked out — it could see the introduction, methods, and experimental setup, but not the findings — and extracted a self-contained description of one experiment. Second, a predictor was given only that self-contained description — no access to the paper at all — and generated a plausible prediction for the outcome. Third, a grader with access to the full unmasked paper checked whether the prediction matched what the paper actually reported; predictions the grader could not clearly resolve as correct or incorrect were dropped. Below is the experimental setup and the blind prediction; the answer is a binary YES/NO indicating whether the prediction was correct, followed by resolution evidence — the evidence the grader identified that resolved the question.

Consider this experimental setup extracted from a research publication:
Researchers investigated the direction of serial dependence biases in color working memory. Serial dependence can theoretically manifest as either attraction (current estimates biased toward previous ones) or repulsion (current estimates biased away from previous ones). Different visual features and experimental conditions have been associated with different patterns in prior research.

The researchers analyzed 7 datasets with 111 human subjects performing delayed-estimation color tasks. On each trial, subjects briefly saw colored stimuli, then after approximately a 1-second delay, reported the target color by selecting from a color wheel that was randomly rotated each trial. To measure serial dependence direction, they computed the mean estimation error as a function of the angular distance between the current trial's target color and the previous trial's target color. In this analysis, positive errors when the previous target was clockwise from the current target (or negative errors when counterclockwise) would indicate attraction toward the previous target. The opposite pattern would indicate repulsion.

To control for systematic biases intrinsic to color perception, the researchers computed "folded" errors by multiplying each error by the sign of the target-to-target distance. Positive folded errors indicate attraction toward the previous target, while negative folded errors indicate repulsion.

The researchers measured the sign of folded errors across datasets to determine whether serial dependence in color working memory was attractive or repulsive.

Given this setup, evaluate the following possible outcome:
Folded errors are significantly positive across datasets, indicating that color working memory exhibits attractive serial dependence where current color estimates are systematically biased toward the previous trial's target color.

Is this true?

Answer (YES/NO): YES